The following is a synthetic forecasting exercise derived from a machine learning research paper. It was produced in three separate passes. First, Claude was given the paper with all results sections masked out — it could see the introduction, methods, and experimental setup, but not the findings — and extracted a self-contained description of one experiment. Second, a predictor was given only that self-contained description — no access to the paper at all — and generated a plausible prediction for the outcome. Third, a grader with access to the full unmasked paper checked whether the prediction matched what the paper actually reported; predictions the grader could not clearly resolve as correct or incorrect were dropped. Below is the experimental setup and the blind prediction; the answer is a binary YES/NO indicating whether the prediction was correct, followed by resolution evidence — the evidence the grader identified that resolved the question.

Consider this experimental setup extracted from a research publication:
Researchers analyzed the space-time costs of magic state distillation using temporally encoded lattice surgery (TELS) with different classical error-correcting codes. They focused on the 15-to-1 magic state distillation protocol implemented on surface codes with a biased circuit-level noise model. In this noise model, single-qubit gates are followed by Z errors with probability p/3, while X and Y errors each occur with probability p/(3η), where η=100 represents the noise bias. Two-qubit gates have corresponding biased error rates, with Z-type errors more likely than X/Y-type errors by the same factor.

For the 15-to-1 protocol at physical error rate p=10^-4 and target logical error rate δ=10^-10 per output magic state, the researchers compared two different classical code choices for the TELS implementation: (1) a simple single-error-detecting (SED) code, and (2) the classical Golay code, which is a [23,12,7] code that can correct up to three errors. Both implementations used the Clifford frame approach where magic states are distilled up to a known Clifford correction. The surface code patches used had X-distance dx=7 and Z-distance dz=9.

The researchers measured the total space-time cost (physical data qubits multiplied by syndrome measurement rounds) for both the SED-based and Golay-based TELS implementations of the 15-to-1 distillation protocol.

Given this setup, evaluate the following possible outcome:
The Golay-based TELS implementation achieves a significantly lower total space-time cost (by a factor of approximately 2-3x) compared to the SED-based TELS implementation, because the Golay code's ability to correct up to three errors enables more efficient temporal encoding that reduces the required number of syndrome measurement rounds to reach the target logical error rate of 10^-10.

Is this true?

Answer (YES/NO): NO